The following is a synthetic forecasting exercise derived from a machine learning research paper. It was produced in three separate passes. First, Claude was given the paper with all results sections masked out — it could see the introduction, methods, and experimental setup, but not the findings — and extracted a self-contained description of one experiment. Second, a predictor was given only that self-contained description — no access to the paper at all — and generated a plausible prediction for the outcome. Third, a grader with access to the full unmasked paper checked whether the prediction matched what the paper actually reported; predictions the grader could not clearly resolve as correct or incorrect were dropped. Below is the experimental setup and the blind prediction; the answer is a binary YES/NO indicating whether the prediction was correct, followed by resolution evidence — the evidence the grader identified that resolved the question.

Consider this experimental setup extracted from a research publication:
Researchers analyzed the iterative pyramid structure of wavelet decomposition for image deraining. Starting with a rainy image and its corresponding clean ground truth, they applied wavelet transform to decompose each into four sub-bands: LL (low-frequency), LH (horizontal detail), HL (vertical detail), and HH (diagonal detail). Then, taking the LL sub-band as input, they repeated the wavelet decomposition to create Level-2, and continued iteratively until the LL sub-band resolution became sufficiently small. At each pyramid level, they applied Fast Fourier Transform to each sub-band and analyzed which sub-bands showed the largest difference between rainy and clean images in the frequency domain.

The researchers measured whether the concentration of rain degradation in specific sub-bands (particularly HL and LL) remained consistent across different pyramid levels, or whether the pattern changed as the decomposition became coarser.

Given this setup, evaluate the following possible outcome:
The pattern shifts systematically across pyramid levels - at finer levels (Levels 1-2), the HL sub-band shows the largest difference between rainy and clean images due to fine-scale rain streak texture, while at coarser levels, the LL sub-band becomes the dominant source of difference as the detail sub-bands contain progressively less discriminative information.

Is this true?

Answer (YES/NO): NO